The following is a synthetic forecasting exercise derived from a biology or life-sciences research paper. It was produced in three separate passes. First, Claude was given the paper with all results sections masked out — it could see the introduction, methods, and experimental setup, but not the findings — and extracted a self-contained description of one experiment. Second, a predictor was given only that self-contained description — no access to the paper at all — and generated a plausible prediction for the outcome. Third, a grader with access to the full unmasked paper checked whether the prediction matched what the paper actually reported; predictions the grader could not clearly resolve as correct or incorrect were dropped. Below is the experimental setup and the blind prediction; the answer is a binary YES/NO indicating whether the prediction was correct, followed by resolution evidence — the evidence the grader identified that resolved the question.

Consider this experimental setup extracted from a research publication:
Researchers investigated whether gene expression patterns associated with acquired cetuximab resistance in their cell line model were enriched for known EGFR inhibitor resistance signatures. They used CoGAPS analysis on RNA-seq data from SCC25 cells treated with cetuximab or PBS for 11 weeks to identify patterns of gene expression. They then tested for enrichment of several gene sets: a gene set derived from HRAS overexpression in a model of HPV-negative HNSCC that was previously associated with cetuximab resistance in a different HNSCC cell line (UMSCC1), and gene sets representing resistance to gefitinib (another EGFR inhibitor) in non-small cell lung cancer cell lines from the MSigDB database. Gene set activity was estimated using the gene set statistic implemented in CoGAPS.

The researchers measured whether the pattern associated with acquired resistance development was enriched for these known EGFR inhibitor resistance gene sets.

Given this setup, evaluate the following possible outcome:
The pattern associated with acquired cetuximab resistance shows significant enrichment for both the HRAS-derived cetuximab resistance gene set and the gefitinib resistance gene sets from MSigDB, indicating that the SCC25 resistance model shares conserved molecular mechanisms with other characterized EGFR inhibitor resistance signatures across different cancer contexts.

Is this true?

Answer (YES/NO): NO